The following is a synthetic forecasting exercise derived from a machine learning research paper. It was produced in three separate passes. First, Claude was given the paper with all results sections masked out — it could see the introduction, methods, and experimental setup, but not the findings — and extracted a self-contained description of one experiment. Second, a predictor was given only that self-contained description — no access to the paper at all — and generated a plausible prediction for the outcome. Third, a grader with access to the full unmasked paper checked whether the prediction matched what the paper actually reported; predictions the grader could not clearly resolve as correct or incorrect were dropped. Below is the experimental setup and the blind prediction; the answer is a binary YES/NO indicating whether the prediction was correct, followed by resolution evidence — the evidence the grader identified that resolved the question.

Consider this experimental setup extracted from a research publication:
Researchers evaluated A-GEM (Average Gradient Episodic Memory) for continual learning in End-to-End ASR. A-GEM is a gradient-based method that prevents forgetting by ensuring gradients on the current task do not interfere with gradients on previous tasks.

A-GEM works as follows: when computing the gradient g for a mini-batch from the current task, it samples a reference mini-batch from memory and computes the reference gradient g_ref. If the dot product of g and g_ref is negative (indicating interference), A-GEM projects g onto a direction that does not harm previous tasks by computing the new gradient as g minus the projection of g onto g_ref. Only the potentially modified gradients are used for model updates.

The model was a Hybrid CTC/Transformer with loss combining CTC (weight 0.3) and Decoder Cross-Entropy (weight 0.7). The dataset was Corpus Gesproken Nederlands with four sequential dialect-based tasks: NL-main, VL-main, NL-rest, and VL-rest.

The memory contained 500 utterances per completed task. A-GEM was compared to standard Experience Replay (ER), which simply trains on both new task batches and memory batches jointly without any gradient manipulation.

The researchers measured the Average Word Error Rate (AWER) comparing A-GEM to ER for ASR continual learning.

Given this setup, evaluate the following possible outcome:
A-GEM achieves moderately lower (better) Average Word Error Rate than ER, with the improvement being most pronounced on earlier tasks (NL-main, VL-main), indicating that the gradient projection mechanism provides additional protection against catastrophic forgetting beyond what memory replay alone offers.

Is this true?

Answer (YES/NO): NO